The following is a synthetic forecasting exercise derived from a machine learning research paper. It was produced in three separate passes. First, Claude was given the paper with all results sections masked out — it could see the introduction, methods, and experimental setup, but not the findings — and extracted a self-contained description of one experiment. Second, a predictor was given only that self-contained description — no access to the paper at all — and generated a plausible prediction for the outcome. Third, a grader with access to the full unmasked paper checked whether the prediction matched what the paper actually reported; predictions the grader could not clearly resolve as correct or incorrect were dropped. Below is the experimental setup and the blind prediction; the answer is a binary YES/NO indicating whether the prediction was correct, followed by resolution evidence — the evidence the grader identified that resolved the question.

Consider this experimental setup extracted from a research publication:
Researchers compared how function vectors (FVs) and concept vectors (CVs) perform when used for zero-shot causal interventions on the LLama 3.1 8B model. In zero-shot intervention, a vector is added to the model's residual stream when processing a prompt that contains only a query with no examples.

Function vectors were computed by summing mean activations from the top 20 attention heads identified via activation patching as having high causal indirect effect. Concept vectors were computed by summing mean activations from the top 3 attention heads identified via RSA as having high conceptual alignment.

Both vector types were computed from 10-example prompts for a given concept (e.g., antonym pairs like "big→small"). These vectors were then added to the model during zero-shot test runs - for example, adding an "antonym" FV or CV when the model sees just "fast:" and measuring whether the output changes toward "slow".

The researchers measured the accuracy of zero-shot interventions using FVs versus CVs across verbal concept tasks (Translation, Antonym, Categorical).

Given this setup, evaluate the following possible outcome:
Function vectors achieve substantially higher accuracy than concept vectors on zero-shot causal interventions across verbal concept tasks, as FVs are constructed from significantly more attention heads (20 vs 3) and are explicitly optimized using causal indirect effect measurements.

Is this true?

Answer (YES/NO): YES